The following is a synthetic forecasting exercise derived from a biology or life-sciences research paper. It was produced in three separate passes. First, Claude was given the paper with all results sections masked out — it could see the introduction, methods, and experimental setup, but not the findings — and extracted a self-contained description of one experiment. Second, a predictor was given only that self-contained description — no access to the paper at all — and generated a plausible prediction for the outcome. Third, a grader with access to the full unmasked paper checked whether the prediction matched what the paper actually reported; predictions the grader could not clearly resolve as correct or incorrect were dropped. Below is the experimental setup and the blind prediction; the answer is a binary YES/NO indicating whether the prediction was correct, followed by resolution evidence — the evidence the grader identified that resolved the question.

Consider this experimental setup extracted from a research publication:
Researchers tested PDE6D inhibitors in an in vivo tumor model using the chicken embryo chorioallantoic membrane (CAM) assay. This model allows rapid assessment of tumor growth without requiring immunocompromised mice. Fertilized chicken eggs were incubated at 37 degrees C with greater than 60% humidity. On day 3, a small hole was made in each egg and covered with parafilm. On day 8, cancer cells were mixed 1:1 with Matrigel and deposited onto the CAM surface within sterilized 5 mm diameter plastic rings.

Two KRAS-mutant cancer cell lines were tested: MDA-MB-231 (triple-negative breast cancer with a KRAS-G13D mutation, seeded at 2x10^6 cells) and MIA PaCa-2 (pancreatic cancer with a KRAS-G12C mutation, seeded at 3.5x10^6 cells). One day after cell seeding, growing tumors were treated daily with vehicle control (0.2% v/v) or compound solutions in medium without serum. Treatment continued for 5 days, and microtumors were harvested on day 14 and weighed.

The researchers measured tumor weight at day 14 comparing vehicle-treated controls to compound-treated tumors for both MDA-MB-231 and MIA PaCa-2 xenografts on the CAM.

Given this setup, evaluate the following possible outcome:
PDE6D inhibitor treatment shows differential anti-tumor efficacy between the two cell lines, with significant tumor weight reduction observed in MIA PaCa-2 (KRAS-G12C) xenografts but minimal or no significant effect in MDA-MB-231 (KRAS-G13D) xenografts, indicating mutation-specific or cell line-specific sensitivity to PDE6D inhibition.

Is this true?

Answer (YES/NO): NO